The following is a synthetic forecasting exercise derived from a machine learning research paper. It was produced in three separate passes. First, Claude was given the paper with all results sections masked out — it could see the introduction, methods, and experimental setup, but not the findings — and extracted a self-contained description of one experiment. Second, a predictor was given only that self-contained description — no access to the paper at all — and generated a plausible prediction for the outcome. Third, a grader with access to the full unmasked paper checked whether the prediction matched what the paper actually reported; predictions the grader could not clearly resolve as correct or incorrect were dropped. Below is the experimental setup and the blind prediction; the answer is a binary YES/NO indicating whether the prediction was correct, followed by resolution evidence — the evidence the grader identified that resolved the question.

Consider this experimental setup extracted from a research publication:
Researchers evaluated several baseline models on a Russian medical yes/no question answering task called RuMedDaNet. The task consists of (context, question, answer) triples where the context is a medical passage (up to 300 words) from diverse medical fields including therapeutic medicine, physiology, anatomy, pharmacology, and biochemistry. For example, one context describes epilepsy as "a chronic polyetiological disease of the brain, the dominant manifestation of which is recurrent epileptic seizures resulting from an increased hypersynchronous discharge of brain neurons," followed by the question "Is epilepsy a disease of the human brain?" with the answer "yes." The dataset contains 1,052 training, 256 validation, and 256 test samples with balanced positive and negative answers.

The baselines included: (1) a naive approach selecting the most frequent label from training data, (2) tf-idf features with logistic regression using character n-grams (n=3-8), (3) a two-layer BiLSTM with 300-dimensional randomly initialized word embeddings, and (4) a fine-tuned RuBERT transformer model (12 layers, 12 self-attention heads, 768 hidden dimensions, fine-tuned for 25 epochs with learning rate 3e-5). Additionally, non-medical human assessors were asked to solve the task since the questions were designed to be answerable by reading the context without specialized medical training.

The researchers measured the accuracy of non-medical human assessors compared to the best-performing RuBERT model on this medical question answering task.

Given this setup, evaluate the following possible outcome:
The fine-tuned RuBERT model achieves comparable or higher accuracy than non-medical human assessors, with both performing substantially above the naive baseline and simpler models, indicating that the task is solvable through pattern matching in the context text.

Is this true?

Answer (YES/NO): NO